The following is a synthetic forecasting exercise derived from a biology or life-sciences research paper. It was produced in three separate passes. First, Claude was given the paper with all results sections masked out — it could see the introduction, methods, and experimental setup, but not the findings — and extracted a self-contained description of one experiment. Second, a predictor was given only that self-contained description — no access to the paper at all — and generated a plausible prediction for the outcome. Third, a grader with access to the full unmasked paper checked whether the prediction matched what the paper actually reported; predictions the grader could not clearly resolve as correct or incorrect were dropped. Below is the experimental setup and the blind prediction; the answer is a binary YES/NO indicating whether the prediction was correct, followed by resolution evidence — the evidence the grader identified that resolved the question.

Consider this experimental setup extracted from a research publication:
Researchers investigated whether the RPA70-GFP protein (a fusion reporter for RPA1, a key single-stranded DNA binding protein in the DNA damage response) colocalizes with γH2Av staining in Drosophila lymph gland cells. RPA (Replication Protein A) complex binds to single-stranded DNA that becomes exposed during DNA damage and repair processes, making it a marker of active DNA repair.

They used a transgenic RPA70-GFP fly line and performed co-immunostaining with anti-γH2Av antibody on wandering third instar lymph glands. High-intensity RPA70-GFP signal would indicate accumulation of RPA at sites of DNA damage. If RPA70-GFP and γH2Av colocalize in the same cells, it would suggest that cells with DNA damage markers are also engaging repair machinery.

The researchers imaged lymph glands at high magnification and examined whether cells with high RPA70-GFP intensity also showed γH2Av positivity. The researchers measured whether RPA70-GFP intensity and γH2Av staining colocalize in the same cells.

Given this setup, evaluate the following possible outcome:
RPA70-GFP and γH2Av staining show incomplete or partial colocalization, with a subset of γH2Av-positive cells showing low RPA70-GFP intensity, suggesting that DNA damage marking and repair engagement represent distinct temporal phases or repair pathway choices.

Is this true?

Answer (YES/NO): NO